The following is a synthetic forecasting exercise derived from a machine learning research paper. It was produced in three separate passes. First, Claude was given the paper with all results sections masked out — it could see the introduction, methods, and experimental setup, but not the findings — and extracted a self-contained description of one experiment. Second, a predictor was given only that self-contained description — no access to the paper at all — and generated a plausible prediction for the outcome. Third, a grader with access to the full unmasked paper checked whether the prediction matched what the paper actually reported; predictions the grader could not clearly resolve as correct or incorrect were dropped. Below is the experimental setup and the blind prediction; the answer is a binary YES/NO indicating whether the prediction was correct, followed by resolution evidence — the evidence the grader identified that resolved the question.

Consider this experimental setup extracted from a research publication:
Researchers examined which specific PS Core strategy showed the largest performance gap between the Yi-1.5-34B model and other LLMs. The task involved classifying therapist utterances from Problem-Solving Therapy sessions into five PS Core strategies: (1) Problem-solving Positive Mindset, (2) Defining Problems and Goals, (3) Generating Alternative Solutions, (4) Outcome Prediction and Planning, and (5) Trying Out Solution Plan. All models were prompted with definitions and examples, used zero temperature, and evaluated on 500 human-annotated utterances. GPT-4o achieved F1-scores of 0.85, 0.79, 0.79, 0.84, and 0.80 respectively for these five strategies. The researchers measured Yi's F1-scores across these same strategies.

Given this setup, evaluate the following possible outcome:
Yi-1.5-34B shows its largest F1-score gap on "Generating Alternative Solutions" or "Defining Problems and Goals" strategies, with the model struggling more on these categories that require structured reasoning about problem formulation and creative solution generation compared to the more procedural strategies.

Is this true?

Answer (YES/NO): NO